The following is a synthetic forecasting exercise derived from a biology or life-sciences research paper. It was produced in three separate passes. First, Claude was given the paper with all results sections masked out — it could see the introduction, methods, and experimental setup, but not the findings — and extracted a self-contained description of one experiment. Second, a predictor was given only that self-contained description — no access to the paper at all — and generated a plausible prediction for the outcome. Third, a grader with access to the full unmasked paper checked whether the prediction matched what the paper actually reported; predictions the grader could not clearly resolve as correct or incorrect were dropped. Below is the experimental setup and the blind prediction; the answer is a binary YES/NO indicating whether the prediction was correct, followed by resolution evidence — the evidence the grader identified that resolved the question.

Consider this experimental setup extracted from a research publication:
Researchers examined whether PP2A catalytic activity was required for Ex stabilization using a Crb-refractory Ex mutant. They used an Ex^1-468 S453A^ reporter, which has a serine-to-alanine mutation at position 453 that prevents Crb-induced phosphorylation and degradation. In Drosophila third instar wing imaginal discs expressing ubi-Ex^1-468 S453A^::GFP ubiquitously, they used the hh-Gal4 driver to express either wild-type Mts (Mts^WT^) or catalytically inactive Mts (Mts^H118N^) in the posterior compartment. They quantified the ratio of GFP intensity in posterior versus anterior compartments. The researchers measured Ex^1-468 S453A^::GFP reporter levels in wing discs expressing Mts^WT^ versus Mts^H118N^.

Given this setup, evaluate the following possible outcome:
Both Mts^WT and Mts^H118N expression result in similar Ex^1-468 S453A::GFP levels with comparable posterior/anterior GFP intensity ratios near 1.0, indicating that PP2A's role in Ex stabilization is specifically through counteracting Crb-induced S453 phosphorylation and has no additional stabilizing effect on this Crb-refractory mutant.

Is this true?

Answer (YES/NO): NO